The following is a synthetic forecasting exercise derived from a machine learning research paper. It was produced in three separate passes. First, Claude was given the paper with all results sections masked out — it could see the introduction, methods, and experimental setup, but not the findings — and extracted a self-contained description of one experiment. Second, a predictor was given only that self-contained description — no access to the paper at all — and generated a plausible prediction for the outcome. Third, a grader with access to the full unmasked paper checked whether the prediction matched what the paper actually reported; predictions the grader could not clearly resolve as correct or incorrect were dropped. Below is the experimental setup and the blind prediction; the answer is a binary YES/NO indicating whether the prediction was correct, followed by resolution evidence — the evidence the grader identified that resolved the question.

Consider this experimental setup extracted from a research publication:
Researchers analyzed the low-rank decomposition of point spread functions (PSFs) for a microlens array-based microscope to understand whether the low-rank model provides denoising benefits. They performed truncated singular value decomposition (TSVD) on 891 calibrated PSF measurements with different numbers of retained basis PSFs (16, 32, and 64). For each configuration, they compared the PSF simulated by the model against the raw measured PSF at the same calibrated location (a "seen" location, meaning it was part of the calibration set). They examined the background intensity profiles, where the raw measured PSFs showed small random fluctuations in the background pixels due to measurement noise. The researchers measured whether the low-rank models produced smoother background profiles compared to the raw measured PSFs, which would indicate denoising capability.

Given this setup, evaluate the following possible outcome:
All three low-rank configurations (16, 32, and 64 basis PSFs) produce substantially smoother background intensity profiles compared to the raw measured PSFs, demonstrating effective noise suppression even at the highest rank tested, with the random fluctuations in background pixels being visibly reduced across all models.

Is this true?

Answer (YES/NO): YES